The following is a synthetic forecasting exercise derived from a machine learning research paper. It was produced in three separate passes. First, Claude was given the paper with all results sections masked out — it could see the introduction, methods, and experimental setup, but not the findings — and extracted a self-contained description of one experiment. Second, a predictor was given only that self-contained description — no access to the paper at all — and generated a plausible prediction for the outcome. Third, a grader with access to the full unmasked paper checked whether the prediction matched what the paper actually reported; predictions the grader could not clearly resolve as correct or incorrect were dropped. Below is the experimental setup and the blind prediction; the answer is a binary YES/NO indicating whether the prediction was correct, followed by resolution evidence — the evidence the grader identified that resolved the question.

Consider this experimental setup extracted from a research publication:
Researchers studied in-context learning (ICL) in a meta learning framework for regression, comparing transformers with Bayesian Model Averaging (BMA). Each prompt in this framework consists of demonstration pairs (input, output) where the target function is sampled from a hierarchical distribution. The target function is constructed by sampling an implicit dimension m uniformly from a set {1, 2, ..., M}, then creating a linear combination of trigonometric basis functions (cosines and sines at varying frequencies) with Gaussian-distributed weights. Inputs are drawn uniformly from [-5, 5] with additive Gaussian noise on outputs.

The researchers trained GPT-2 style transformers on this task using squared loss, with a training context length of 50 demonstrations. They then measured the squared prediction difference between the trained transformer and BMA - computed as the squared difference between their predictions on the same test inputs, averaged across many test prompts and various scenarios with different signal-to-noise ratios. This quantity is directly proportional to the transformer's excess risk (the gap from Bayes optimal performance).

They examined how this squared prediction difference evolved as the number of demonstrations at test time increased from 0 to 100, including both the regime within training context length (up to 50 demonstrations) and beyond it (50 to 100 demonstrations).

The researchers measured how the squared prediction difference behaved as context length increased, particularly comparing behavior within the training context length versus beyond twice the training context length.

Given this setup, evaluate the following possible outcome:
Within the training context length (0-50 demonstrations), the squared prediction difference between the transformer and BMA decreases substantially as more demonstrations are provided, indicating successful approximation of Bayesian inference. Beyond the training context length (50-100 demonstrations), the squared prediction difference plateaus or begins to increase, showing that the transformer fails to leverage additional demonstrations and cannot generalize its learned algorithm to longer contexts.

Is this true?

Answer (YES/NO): NO